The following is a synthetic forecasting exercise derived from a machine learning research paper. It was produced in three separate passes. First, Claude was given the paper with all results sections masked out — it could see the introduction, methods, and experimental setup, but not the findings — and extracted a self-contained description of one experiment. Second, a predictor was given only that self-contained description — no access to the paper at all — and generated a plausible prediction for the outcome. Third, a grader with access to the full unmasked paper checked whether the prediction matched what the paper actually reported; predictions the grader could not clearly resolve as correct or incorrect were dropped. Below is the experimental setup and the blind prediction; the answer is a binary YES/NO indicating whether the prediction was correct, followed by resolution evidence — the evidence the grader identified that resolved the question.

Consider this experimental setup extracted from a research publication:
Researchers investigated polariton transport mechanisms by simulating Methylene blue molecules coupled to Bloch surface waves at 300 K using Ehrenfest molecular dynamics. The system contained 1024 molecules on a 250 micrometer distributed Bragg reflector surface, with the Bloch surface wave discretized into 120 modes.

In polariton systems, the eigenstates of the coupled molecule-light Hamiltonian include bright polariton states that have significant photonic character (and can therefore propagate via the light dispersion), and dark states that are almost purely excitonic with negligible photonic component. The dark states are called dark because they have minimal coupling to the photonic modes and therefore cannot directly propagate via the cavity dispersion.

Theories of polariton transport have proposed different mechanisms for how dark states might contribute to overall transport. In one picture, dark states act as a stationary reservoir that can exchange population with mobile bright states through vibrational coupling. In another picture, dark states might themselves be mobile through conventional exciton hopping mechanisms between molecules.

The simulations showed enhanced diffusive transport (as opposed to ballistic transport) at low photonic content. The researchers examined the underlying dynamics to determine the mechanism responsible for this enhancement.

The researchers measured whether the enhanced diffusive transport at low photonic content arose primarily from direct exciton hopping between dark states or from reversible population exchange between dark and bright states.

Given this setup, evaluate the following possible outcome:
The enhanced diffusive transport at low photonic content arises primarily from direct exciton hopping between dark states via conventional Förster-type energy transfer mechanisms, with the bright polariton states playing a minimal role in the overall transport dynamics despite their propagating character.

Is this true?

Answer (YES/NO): NO